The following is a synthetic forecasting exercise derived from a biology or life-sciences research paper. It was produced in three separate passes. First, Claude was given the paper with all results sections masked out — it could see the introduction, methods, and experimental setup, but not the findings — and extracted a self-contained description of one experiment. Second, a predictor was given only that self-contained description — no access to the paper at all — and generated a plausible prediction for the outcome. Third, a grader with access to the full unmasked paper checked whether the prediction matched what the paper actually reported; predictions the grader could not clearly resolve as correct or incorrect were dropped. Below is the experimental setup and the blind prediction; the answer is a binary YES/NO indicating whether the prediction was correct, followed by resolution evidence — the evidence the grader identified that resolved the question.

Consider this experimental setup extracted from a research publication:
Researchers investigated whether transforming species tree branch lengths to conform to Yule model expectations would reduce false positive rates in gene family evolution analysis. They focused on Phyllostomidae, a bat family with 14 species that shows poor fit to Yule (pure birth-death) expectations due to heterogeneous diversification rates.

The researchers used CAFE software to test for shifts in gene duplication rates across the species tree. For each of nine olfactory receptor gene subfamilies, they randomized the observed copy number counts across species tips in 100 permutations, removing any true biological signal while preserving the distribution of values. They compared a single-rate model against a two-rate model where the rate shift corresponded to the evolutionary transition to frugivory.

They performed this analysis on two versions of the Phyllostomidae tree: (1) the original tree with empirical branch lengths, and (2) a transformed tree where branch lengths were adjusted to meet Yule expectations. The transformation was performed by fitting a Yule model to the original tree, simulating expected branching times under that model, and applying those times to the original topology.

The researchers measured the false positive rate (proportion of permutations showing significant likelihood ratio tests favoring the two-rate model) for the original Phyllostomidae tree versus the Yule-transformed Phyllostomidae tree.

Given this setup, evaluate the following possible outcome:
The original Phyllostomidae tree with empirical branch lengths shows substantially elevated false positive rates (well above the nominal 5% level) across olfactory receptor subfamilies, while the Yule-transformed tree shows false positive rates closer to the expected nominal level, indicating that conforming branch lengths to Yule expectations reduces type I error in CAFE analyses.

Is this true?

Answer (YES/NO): NO